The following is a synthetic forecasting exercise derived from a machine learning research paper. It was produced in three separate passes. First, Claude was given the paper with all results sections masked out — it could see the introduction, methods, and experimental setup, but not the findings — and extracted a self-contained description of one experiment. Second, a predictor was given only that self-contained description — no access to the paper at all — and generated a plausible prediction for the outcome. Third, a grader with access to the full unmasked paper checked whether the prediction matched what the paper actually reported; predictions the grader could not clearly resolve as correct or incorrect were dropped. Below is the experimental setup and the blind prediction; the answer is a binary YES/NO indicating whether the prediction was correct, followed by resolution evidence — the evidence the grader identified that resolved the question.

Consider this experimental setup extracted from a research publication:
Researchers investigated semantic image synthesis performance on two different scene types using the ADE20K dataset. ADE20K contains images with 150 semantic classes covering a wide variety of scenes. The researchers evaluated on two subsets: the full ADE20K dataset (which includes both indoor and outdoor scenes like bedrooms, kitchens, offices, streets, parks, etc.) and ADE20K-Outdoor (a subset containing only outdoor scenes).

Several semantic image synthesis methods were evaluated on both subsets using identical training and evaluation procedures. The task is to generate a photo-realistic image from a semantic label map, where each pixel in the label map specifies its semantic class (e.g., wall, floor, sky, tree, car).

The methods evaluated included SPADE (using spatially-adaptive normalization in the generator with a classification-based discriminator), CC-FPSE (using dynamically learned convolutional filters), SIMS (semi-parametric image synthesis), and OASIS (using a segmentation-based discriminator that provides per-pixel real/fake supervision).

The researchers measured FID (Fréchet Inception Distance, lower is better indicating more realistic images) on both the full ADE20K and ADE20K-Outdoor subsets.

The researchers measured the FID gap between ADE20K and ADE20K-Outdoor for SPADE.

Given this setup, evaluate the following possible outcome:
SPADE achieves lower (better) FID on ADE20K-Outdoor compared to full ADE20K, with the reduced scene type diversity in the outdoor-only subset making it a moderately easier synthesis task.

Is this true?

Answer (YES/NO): NO